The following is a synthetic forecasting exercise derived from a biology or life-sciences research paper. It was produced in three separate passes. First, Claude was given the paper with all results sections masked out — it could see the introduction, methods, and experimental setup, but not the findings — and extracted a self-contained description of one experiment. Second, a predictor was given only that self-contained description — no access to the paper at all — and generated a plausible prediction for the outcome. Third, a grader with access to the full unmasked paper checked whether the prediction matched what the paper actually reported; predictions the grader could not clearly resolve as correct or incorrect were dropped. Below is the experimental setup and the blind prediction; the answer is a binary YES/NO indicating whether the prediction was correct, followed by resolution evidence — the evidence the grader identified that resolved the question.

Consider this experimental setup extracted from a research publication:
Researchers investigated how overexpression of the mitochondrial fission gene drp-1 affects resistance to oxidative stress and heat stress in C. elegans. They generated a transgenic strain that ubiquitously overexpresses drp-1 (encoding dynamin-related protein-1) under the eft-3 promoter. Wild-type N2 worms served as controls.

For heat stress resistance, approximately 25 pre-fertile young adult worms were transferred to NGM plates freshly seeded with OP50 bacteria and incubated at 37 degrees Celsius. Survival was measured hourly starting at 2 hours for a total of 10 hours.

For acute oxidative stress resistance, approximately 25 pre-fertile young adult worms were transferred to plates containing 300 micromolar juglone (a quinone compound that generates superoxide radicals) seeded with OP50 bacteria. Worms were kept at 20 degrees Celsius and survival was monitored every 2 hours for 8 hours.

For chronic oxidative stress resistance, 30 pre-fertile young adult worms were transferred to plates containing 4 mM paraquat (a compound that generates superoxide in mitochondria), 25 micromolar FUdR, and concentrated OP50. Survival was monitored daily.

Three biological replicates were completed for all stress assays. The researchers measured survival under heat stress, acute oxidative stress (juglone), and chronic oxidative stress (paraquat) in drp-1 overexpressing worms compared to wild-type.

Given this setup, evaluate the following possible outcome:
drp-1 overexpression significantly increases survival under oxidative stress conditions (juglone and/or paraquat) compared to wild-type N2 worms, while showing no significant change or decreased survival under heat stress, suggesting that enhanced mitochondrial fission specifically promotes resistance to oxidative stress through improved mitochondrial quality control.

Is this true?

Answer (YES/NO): YES